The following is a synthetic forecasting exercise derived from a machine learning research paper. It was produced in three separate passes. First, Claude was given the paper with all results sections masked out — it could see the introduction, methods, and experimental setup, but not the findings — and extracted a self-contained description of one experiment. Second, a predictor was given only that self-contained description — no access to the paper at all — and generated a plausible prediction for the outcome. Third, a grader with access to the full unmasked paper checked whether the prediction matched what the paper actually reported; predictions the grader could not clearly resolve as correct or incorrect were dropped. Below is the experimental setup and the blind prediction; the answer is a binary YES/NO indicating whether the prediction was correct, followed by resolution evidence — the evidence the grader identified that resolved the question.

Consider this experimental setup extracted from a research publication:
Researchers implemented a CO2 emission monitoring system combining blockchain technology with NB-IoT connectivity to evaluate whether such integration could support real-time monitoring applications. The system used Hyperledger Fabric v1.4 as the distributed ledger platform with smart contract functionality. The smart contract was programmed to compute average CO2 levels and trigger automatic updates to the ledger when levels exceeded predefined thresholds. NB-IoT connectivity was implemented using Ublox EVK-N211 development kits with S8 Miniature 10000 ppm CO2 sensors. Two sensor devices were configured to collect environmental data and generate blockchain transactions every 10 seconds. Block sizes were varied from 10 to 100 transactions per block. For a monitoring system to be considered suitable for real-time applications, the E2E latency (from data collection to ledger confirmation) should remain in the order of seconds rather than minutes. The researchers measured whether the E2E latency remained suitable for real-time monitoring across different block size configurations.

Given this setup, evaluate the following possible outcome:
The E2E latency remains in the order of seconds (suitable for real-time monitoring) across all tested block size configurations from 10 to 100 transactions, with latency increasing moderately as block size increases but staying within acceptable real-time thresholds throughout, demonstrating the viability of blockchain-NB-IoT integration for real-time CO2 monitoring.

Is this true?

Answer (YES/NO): YES